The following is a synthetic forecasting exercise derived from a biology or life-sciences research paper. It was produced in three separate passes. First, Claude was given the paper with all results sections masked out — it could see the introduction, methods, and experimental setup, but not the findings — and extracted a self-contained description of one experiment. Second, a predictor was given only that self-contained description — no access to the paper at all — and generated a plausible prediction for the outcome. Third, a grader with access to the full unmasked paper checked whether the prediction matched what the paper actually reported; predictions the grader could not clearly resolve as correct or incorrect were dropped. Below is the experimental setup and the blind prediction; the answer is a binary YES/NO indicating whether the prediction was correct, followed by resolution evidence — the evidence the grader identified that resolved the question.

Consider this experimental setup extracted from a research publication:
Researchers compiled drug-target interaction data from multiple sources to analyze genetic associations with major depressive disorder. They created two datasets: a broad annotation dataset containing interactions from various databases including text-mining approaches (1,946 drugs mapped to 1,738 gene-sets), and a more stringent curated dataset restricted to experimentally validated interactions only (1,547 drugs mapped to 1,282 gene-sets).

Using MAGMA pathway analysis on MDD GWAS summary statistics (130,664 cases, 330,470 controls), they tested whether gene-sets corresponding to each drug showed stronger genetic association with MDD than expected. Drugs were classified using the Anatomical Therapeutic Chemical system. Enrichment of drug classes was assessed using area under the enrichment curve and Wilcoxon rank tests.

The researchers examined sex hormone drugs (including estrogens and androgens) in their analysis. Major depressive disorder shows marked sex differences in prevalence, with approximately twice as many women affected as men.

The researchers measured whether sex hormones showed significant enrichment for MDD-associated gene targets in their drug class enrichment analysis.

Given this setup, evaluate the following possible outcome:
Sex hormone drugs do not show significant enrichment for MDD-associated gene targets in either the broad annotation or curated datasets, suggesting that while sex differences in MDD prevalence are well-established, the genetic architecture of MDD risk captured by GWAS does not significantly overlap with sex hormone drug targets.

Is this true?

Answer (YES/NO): NO